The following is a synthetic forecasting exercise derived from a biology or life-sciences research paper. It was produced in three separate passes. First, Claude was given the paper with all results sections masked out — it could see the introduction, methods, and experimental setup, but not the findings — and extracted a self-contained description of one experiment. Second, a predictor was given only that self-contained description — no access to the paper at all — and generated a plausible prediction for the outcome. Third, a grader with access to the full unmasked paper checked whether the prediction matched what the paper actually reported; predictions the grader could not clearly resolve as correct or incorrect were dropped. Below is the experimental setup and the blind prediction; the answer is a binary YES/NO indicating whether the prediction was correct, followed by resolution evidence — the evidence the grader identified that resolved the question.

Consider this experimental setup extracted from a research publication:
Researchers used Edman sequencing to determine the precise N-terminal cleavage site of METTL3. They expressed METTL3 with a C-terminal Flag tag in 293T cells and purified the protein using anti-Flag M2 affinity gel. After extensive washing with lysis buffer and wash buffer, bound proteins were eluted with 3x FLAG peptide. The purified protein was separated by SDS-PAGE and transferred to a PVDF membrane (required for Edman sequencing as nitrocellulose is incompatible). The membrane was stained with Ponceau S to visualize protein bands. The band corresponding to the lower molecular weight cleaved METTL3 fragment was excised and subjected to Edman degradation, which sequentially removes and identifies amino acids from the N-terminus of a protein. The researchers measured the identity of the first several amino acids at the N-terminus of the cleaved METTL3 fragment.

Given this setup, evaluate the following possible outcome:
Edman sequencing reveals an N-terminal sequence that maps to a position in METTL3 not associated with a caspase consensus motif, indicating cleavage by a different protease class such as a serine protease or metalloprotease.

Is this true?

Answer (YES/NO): NO